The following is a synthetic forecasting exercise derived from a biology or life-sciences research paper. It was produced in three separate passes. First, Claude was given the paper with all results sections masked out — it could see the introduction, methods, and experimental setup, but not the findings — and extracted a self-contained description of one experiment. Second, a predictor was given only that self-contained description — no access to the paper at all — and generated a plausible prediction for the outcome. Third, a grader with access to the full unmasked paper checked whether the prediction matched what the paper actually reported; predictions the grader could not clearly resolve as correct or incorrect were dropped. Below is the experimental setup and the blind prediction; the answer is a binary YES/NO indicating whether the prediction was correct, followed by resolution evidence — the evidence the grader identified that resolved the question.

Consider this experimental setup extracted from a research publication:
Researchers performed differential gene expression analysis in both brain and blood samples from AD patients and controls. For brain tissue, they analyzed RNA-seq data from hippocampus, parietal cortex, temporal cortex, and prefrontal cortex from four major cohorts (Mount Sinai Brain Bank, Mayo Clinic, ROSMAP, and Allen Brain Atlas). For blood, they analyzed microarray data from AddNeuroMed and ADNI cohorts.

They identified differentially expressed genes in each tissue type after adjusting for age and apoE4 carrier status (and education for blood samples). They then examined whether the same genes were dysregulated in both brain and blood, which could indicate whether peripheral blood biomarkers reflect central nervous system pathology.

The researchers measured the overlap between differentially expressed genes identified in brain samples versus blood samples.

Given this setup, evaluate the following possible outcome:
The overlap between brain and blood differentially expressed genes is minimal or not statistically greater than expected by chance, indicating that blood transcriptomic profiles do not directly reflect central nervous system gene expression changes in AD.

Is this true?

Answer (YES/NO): NO